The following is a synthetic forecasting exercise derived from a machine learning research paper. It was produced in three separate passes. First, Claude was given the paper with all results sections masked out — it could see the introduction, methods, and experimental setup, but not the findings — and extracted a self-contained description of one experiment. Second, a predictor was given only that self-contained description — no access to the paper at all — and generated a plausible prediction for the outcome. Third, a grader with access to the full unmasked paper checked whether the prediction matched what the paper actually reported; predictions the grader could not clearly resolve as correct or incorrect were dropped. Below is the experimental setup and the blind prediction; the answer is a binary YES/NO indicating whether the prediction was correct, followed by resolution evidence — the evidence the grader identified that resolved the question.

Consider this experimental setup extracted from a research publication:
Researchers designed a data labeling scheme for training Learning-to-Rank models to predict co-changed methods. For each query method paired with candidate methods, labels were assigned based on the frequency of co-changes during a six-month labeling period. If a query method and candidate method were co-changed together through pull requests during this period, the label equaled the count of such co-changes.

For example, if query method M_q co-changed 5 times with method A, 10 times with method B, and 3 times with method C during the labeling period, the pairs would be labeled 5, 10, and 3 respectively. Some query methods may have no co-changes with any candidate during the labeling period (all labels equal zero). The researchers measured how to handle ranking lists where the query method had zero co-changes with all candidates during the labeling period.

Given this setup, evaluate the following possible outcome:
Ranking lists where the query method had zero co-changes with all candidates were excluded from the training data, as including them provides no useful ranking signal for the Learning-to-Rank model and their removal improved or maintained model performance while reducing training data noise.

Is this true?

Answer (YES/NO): NO